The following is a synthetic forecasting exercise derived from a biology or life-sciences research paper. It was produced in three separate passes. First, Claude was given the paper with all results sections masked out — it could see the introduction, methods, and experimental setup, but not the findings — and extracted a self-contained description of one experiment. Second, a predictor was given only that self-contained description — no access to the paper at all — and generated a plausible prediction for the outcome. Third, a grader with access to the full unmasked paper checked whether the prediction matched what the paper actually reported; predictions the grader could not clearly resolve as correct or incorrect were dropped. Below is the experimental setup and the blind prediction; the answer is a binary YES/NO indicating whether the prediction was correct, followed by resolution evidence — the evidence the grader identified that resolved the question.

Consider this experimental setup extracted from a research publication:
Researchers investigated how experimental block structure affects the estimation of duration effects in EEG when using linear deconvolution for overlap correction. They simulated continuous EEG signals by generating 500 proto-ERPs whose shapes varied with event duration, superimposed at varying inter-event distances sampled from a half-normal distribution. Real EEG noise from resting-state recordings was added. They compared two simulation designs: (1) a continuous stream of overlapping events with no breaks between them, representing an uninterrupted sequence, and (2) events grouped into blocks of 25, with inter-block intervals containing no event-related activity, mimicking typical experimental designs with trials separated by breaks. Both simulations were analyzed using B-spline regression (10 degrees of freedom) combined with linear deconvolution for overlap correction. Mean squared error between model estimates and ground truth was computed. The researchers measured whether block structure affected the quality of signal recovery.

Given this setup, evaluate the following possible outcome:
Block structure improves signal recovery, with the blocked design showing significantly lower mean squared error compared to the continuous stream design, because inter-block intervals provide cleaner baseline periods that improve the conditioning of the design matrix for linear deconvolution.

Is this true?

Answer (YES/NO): NO